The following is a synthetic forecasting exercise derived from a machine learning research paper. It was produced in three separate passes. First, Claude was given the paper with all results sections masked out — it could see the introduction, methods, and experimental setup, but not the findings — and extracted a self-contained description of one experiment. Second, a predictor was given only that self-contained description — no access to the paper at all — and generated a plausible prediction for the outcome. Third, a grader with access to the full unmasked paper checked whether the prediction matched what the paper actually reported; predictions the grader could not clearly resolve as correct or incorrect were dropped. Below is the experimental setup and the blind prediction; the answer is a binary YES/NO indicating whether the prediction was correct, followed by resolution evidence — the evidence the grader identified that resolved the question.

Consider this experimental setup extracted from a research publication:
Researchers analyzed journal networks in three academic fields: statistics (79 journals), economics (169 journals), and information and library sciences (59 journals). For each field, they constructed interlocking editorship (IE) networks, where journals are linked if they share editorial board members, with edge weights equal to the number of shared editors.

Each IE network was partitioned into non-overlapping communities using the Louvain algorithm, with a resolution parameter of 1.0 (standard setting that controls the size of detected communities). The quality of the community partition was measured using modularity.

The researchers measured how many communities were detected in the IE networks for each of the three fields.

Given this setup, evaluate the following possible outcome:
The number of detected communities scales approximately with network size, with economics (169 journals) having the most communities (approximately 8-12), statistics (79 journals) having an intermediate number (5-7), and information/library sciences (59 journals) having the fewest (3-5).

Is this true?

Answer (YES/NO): NO